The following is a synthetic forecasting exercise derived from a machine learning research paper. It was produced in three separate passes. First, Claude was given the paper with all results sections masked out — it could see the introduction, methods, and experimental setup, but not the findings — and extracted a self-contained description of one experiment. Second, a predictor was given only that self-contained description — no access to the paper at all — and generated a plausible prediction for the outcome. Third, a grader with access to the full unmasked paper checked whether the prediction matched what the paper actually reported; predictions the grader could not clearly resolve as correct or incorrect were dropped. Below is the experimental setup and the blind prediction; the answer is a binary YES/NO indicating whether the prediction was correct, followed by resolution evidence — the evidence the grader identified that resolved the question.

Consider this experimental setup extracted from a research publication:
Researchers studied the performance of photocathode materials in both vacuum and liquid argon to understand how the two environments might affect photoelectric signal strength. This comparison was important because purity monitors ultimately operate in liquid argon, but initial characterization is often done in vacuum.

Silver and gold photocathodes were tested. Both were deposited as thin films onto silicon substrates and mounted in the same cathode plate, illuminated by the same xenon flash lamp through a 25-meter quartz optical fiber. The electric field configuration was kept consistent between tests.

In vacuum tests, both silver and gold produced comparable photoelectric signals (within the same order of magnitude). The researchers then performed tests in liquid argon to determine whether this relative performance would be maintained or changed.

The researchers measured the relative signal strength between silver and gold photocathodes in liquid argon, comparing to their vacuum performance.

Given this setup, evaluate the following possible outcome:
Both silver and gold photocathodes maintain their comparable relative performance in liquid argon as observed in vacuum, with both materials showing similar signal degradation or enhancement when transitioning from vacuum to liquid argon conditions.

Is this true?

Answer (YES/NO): NO